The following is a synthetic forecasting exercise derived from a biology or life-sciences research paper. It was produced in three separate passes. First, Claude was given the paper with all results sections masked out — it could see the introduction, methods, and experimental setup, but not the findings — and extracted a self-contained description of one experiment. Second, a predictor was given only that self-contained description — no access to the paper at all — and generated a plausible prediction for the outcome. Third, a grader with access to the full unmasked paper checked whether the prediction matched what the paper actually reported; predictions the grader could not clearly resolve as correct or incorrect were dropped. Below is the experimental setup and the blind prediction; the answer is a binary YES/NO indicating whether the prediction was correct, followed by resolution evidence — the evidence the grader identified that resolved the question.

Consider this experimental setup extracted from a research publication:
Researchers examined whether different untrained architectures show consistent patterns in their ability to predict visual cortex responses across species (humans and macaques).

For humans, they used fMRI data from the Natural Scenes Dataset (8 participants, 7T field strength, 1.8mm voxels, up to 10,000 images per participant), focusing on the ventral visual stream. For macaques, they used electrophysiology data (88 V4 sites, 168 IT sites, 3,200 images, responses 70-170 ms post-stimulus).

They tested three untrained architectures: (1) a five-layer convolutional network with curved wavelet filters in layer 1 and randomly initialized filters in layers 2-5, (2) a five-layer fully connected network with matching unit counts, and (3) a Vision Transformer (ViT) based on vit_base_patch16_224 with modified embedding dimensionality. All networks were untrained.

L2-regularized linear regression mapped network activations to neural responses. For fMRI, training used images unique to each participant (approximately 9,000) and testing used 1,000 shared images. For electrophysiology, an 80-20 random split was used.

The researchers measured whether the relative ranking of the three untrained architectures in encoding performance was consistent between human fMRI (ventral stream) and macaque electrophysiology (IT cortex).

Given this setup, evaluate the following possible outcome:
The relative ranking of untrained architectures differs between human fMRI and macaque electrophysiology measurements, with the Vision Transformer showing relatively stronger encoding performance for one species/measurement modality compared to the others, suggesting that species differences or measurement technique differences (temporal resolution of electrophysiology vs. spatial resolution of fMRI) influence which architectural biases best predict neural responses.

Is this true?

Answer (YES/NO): NO